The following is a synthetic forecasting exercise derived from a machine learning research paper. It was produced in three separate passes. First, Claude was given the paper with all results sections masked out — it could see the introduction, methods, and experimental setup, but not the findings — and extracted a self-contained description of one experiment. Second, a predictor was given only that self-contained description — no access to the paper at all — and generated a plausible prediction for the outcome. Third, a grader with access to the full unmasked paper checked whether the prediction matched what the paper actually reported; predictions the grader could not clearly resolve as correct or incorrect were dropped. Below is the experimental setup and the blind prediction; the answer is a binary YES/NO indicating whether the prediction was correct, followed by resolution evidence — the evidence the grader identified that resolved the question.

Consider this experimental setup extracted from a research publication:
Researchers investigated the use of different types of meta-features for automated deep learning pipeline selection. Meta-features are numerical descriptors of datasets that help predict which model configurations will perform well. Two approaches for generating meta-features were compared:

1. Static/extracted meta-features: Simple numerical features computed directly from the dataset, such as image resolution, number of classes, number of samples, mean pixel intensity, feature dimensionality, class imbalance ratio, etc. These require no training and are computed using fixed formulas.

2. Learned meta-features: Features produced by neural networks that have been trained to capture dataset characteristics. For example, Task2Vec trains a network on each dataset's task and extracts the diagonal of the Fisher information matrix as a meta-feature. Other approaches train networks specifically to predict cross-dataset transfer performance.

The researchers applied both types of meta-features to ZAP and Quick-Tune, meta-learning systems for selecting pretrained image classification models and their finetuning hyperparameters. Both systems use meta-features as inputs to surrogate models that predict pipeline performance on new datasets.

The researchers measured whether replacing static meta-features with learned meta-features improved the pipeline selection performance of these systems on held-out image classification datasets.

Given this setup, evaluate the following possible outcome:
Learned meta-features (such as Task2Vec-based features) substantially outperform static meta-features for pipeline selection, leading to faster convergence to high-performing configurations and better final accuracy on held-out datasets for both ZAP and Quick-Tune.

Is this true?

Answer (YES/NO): NO